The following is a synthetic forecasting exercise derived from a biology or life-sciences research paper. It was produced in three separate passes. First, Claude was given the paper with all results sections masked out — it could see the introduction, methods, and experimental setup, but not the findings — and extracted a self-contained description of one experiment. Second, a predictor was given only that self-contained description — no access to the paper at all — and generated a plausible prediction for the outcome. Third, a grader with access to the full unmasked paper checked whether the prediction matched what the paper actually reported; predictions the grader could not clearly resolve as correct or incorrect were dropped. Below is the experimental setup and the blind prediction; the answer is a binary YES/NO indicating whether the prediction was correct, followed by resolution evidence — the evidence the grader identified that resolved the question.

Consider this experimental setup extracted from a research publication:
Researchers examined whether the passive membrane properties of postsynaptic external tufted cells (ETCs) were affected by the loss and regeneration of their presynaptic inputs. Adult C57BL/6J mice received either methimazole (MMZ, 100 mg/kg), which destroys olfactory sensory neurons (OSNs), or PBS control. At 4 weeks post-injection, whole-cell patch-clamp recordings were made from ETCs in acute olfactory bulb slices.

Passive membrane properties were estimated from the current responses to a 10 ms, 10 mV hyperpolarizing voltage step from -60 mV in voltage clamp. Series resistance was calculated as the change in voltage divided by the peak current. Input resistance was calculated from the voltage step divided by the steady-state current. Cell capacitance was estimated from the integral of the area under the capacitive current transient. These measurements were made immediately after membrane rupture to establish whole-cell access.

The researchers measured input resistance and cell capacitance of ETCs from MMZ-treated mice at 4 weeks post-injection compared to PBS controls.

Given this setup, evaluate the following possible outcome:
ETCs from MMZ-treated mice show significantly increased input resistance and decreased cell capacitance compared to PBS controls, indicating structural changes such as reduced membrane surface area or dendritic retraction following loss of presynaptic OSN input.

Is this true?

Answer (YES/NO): NO